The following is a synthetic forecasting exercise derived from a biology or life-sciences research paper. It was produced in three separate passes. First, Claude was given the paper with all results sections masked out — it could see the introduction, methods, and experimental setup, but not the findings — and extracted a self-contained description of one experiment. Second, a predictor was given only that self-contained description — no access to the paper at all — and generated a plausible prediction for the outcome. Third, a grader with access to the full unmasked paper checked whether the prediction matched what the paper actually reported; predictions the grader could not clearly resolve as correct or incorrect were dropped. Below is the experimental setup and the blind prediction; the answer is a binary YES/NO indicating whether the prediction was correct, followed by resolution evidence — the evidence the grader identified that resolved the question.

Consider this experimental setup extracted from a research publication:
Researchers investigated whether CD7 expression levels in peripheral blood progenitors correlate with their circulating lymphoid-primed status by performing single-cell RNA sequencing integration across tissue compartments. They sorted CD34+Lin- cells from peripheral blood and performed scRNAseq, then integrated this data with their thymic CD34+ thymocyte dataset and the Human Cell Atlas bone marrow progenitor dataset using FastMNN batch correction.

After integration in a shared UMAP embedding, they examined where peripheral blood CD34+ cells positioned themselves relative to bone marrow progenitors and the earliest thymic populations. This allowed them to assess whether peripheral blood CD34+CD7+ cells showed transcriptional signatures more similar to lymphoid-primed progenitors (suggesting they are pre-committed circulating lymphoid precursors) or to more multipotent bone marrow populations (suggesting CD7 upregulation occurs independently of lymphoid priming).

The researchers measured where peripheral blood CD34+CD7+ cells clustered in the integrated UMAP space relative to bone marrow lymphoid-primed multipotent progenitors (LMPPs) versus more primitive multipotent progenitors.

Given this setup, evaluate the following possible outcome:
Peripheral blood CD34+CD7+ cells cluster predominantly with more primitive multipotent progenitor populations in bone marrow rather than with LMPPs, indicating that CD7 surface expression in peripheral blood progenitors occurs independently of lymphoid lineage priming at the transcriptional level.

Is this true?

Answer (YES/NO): NO